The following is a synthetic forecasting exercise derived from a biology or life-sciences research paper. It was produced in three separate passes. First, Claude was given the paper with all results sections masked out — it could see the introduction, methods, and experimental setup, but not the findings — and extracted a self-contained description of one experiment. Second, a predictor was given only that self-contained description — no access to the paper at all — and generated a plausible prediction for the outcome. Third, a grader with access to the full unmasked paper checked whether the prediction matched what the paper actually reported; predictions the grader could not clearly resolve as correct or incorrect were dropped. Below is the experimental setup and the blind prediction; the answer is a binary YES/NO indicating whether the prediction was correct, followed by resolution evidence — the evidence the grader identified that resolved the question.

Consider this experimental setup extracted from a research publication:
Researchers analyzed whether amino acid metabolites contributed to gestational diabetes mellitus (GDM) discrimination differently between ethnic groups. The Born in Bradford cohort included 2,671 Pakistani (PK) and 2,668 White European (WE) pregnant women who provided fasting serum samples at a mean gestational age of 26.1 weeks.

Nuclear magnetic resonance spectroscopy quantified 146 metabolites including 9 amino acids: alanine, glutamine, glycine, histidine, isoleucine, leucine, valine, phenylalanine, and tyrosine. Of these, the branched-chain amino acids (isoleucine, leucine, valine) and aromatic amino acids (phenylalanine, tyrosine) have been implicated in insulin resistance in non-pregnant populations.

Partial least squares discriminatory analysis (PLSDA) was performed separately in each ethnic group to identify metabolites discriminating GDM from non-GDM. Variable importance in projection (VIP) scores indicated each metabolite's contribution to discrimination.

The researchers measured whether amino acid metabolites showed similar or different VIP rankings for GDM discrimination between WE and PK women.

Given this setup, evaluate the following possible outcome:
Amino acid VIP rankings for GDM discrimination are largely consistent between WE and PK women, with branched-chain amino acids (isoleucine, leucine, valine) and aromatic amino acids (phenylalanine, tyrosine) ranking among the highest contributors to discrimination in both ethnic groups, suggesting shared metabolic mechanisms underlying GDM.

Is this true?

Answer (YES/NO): NO